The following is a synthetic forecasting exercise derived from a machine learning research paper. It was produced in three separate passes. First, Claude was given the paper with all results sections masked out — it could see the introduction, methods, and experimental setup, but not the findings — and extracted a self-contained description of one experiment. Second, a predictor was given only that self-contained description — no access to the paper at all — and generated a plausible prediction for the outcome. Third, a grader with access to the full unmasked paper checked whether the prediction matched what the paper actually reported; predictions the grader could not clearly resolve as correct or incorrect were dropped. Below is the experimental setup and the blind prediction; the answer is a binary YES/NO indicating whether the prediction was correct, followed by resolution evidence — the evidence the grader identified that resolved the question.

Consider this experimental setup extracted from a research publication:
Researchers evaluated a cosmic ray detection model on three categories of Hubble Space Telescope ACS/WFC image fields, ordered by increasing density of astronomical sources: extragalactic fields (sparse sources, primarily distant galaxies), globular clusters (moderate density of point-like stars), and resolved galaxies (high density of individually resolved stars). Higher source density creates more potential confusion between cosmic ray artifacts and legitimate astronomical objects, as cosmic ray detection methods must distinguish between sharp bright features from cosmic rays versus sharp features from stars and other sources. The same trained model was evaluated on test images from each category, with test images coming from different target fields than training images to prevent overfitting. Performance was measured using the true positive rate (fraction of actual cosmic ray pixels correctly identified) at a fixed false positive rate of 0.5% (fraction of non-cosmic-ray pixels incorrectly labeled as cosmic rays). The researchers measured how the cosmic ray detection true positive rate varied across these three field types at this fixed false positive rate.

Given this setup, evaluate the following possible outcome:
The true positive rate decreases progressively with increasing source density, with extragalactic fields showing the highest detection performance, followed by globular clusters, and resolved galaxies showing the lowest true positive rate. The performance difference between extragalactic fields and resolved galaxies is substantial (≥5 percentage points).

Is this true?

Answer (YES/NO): NO